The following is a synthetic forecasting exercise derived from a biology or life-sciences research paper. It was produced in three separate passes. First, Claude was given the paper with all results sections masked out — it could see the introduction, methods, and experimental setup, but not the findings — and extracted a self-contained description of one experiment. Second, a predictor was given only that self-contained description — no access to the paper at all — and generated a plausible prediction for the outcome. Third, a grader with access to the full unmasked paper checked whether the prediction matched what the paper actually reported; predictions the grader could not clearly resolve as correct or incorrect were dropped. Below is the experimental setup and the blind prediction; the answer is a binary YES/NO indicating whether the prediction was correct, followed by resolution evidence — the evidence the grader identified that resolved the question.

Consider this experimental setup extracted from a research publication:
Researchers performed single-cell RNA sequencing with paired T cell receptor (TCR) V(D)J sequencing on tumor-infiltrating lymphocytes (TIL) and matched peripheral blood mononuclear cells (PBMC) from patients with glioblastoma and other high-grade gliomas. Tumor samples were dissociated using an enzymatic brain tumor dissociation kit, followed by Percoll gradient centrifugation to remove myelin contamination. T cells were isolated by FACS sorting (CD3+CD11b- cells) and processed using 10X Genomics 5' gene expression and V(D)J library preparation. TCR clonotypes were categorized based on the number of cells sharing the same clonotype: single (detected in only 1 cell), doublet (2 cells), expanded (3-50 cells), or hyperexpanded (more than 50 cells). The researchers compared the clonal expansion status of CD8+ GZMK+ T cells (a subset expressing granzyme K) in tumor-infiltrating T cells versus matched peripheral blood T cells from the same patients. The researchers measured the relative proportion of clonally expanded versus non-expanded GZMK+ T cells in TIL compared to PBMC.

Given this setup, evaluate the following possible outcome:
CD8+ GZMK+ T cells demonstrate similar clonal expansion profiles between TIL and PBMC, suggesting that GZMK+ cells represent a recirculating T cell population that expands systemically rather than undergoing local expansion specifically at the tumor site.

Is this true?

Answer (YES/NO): NO